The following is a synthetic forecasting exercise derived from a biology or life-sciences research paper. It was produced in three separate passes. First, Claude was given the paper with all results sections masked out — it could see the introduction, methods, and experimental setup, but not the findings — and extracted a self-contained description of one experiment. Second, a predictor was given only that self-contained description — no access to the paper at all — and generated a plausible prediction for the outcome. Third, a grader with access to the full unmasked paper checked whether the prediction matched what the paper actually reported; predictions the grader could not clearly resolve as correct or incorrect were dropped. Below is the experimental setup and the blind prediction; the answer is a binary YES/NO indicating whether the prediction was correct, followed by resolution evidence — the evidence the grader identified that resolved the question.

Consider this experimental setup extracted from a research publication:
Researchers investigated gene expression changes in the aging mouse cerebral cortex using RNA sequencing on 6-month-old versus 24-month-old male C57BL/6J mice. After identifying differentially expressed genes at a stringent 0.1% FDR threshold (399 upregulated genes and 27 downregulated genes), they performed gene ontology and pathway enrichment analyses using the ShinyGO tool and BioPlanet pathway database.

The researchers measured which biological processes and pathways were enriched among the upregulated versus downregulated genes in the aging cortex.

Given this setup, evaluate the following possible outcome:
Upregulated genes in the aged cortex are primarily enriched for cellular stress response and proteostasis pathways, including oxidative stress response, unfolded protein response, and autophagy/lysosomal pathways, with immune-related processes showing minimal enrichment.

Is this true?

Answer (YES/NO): NO